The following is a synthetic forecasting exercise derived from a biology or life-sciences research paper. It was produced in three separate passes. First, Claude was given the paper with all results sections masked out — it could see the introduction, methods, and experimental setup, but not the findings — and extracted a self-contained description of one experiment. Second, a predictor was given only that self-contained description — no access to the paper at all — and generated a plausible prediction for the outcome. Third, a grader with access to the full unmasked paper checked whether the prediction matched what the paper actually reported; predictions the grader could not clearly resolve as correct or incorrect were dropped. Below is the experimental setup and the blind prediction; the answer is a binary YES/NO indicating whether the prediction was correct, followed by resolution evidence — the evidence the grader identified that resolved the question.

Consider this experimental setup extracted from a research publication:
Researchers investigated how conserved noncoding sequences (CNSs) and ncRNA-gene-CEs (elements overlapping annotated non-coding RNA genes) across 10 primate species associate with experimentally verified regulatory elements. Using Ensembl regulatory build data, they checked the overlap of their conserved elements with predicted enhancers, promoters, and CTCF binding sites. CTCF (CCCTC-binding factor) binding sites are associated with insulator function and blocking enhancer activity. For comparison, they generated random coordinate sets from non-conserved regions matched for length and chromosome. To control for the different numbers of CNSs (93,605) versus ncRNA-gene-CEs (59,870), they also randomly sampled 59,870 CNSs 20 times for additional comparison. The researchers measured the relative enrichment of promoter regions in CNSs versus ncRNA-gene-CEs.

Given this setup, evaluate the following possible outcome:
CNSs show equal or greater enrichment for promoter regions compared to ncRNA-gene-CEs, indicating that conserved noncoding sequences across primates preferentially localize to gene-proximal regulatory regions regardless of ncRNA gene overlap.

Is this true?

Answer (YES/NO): NO